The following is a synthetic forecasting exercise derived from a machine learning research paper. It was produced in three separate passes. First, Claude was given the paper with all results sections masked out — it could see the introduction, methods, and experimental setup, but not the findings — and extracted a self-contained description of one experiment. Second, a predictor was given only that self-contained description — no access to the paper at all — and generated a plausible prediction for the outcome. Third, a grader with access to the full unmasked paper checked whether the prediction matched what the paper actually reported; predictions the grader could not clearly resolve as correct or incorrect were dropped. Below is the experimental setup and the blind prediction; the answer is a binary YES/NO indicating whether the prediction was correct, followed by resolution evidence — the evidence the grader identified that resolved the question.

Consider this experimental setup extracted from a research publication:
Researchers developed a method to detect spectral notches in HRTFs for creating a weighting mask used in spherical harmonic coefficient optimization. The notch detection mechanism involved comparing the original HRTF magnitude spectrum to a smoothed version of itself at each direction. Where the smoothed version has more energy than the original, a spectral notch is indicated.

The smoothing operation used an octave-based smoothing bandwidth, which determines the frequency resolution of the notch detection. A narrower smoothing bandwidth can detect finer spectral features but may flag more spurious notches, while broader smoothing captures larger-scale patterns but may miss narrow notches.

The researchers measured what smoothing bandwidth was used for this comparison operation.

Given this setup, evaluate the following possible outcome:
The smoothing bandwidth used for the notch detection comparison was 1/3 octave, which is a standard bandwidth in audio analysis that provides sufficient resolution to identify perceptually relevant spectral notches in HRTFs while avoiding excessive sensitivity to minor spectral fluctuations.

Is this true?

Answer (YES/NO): NO